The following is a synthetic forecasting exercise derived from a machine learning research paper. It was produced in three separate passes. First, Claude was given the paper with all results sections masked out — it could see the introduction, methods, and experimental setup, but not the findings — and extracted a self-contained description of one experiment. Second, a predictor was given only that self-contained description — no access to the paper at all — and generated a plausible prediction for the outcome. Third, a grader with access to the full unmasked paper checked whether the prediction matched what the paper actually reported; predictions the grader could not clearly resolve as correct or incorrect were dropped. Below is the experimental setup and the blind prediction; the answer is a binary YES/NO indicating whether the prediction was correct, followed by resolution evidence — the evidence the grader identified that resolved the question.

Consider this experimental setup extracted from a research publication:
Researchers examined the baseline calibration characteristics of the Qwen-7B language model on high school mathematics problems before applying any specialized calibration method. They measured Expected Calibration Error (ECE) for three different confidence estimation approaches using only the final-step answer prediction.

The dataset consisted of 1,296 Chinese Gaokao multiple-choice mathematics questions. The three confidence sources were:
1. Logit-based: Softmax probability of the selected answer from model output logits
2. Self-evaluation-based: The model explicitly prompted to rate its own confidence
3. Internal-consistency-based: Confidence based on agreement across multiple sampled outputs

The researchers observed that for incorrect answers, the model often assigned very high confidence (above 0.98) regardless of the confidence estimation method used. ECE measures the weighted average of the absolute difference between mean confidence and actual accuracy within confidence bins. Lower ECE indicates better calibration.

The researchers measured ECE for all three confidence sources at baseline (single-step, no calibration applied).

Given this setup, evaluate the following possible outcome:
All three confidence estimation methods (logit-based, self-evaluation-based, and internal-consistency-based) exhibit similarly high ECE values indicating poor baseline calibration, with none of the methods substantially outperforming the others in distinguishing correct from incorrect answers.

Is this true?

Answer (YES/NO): NO